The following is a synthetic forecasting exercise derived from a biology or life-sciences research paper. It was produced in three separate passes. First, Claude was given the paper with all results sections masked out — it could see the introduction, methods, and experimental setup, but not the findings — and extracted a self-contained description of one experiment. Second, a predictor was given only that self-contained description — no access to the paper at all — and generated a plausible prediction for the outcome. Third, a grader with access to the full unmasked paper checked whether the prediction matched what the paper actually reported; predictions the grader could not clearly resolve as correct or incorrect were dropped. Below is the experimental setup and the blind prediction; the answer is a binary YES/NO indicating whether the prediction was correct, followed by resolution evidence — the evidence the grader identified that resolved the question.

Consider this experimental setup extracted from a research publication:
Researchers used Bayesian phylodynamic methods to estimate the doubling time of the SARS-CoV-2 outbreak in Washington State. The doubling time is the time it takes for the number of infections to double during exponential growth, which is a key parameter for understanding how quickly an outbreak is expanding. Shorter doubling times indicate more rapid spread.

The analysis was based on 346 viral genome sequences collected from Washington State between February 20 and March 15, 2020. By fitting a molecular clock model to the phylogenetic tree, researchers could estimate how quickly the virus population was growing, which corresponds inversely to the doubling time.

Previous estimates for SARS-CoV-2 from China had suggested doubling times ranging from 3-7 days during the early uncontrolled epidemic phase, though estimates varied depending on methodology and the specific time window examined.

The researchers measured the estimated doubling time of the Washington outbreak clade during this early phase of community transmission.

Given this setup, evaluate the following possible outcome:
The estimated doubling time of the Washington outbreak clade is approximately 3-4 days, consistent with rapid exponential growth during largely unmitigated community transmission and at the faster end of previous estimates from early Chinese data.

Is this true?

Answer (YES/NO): YES